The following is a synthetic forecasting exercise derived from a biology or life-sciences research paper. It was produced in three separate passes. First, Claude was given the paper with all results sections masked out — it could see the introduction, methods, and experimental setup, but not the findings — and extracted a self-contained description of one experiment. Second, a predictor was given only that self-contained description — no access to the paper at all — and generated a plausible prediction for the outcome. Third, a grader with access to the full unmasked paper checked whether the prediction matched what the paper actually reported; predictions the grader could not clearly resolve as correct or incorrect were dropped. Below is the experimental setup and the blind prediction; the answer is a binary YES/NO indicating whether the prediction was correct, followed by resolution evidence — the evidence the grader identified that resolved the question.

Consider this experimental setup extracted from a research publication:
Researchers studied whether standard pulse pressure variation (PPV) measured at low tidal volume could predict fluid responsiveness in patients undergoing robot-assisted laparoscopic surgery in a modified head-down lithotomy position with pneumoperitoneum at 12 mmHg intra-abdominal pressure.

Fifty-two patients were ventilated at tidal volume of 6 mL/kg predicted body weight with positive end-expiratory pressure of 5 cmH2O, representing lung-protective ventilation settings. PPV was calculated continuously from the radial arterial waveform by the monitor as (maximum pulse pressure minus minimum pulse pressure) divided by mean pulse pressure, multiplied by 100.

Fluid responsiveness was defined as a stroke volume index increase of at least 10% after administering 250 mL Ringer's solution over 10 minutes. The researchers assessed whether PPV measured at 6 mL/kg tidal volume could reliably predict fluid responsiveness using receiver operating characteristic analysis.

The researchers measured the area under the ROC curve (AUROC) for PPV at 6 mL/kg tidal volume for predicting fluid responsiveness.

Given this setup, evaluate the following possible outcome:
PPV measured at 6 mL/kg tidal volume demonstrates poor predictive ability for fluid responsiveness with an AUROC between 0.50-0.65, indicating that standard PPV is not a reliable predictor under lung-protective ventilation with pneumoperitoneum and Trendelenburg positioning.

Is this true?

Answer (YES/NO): NO